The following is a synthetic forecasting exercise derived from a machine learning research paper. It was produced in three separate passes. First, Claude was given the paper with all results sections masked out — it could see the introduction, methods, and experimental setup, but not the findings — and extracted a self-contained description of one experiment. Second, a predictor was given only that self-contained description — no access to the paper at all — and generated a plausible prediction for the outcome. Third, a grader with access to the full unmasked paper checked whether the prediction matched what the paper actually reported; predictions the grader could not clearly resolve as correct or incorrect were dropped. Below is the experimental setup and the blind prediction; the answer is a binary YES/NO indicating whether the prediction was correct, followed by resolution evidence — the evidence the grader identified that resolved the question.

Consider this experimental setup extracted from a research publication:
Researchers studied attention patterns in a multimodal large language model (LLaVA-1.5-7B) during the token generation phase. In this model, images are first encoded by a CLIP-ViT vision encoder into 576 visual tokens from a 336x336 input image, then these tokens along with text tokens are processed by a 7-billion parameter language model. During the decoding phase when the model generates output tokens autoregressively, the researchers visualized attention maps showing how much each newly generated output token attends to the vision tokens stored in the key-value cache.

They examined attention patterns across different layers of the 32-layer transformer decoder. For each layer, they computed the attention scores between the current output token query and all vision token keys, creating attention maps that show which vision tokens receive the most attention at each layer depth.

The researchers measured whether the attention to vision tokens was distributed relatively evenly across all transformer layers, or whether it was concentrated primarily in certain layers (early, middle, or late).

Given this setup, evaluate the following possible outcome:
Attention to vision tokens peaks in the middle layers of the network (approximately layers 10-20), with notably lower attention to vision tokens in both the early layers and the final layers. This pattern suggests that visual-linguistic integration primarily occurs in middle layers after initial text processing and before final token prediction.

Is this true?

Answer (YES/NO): NO